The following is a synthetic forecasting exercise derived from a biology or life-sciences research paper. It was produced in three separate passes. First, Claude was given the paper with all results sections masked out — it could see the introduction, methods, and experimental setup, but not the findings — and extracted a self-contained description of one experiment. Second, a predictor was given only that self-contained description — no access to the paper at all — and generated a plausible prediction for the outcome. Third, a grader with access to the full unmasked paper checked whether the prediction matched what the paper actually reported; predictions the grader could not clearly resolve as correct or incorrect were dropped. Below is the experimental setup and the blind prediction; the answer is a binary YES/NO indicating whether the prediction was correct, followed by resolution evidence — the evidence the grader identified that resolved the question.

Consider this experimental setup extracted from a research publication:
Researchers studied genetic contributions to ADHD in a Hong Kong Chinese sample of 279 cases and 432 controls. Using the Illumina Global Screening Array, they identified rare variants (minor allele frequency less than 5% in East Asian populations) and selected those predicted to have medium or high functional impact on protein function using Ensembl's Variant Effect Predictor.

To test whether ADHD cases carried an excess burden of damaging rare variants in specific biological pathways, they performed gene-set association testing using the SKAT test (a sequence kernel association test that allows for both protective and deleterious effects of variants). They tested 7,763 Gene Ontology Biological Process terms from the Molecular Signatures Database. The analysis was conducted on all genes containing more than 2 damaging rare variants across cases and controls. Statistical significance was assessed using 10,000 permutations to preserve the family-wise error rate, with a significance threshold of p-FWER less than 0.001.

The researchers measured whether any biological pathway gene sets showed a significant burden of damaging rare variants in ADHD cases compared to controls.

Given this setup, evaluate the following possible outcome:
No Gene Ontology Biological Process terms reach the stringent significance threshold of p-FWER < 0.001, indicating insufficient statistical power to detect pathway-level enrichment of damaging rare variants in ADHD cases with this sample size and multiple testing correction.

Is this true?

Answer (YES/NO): NO